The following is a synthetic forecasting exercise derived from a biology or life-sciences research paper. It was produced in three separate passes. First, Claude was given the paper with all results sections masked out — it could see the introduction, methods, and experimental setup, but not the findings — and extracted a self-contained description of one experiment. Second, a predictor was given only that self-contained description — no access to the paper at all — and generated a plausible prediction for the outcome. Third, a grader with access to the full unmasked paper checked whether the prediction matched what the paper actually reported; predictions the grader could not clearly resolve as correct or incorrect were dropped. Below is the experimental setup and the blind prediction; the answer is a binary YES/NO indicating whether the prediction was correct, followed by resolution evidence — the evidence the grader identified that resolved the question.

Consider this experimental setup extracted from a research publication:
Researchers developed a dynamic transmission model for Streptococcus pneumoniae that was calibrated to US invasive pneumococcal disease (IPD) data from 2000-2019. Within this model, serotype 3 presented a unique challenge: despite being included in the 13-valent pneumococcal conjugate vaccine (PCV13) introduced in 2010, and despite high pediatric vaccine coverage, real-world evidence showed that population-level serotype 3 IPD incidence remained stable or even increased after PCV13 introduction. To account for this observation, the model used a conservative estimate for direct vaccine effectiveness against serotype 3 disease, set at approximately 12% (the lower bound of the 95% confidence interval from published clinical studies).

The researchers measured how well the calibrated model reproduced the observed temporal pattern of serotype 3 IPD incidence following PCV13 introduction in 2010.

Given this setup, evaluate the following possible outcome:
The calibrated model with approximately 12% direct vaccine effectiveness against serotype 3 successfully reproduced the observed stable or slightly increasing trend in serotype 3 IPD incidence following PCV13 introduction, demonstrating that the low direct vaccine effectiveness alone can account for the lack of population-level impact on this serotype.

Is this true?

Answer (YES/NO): NO